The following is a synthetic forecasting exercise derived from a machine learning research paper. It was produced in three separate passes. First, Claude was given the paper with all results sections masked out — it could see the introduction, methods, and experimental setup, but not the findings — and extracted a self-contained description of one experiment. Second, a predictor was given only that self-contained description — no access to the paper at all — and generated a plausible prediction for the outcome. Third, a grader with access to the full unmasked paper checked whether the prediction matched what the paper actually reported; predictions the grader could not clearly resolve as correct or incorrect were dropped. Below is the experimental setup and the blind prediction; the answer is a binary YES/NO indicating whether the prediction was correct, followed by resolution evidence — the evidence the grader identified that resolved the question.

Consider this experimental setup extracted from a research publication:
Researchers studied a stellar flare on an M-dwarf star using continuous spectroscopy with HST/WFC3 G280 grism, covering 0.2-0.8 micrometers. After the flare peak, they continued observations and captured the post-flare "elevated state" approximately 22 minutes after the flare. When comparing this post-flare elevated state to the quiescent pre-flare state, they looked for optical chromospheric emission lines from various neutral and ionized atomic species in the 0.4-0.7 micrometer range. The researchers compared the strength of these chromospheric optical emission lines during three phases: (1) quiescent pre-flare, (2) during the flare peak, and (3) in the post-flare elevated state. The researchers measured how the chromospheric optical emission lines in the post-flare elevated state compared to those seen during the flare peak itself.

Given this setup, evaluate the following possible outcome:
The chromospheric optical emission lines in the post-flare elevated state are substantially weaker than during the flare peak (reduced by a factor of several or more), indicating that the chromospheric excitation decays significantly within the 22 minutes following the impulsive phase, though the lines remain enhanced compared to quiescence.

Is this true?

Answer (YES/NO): NO